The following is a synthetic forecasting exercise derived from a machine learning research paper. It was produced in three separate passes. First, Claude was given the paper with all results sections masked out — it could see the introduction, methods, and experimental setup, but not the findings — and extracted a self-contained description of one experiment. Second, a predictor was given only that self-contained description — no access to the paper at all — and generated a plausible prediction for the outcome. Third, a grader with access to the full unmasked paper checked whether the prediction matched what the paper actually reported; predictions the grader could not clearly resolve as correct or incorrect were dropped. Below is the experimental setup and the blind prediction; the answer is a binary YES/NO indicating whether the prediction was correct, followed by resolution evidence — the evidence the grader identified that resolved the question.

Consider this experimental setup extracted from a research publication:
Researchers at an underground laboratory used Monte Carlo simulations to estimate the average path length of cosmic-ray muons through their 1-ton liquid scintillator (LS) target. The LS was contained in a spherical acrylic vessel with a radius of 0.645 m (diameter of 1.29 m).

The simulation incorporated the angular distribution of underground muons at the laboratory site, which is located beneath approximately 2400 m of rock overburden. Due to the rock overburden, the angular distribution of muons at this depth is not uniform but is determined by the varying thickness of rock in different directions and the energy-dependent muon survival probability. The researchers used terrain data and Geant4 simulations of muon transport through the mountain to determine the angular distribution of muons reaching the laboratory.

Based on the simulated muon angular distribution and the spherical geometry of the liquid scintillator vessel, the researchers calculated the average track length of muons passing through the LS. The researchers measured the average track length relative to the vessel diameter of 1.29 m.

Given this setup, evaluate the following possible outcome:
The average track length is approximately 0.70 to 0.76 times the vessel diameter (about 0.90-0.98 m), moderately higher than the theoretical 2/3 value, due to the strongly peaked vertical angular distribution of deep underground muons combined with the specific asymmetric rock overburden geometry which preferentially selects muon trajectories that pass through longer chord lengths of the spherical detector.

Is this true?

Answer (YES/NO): NO